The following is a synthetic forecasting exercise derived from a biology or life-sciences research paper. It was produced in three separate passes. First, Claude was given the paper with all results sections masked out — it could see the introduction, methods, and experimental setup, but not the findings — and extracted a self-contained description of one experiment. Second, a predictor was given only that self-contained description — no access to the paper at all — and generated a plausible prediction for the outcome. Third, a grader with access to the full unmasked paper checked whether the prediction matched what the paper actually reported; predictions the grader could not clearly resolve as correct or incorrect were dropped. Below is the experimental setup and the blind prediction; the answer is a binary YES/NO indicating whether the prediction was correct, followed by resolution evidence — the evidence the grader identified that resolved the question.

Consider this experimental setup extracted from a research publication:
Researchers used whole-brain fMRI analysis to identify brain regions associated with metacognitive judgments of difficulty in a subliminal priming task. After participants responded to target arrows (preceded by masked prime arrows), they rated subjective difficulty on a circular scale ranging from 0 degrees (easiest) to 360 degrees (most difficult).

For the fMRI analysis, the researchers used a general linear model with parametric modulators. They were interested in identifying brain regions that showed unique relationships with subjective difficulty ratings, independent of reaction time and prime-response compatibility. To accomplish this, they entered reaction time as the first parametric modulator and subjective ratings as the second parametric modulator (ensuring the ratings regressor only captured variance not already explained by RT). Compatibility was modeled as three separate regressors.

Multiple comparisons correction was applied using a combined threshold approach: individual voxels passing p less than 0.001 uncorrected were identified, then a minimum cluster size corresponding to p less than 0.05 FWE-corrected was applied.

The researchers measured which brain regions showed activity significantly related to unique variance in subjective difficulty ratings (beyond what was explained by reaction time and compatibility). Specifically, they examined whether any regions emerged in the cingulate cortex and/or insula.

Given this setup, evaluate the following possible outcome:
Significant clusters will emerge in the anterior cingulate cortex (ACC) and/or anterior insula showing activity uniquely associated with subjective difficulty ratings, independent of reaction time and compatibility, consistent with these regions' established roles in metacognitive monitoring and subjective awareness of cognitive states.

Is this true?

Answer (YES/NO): YES